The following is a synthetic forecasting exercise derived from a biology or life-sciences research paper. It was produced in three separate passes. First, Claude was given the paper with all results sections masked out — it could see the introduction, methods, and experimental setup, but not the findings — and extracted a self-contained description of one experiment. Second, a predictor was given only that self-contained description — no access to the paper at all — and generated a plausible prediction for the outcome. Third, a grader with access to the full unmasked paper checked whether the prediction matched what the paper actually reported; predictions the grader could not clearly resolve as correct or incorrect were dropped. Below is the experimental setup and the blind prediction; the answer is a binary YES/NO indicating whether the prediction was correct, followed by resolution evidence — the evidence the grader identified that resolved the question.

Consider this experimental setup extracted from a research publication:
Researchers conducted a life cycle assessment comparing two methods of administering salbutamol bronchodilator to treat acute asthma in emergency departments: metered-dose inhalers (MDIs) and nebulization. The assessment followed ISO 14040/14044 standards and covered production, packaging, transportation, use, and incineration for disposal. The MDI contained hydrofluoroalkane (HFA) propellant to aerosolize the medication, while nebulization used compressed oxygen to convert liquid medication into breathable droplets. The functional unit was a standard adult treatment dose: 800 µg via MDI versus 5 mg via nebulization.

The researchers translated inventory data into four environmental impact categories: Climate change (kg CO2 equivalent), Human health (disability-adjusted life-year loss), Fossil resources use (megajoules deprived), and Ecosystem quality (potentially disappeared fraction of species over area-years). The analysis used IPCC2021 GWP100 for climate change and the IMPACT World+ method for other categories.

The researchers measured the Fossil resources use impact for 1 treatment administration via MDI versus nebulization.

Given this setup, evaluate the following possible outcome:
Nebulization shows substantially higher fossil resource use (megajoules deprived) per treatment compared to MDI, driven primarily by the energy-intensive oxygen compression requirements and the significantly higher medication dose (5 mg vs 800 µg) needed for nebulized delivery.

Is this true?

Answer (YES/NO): NO